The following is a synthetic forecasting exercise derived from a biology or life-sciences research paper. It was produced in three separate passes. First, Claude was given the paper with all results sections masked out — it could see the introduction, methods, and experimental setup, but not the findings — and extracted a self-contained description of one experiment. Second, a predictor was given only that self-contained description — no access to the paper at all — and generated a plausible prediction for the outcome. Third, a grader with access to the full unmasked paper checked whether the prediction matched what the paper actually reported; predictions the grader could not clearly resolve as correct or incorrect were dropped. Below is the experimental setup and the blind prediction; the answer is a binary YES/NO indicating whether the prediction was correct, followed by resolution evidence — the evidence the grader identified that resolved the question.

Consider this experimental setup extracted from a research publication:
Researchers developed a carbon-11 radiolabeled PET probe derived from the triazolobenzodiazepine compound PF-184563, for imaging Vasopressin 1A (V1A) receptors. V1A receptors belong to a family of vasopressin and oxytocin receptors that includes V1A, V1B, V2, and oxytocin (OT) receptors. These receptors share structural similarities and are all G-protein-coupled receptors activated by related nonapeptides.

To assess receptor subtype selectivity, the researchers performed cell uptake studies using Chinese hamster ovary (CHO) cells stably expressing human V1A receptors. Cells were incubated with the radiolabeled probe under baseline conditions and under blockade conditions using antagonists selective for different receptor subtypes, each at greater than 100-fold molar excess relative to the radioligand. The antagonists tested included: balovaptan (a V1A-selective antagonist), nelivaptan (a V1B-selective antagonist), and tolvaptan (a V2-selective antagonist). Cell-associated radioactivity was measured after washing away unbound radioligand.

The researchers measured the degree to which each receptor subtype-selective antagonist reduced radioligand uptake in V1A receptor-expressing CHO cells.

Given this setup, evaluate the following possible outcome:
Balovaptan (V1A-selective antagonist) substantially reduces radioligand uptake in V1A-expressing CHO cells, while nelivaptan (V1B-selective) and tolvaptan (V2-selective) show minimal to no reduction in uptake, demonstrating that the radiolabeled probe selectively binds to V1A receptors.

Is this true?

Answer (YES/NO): NO